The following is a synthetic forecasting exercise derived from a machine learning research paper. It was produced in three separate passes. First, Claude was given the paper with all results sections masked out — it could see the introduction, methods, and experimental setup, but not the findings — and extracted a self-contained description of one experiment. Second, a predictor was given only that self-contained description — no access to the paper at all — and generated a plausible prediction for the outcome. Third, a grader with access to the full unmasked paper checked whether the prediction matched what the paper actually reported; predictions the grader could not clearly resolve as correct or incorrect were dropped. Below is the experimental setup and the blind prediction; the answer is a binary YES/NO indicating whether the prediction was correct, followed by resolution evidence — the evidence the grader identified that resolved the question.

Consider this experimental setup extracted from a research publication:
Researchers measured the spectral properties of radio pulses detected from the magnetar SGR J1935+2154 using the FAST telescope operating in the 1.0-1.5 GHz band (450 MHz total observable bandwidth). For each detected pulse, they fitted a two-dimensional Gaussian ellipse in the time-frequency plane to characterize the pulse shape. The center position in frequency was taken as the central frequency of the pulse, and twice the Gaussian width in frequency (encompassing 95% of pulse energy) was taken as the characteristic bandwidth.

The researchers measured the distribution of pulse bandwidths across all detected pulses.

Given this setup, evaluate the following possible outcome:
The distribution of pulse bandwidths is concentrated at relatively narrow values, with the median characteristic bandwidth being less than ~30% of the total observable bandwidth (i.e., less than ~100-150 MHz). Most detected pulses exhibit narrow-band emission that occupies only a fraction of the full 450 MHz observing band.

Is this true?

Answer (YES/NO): NO